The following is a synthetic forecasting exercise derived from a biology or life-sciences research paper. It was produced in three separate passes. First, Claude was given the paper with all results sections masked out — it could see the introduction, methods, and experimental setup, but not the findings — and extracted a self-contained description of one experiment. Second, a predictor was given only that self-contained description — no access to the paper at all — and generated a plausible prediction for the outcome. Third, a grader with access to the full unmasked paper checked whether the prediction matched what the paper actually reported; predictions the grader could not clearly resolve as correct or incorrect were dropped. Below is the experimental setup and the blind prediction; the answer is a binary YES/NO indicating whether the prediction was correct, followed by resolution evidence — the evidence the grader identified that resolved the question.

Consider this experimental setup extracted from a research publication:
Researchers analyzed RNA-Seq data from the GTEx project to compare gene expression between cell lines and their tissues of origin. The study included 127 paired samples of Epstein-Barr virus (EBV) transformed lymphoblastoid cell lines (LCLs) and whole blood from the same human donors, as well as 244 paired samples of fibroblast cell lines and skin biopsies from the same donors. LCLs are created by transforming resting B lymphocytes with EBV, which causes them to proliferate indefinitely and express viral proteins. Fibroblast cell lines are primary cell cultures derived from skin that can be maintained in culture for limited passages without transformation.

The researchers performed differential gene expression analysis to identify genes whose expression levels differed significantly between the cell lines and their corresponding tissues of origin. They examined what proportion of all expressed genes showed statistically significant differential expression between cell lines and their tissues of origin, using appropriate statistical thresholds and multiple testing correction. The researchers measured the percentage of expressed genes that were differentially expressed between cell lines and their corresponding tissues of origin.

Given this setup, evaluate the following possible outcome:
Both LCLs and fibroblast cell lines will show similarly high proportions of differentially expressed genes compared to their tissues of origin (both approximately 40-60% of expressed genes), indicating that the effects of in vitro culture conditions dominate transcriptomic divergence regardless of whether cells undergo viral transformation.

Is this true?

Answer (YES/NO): NO